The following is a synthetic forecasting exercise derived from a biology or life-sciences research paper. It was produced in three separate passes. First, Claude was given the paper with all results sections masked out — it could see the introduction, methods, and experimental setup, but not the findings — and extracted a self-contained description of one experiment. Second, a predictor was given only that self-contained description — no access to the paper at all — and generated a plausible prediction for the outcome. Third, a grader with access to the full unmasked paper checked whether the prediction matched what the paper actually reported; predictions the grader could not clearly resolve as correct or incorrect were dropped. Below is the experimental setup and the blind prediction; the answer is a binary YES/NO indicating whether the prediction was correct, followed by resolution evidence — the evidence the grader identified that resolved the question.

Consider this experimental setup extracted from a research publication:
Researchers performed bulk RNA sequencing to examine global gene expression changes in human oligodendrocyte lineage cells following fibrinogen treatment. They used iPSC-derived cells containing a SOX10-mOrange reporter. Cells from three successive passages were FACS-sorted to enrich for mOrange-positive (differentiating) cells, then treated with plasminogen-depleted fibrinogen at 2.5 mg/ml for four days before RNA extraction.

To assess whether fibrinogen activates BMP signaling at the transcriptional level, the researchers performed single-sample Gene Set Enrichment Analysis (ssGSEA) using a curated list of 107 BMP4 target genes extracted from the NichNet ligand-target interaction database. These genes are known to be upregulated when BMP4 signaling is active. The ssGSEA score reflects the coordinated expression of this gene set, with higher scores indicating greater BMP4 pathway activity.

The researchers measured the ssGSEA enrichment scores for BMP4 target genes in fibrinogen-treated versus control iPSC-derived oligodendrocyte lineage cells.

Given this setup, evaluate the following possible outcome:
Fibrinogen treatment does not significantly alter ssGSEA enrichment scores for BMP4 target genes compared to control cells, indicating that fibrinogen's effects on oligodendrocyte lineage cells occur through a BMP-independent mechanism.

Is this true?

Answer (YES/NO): NO